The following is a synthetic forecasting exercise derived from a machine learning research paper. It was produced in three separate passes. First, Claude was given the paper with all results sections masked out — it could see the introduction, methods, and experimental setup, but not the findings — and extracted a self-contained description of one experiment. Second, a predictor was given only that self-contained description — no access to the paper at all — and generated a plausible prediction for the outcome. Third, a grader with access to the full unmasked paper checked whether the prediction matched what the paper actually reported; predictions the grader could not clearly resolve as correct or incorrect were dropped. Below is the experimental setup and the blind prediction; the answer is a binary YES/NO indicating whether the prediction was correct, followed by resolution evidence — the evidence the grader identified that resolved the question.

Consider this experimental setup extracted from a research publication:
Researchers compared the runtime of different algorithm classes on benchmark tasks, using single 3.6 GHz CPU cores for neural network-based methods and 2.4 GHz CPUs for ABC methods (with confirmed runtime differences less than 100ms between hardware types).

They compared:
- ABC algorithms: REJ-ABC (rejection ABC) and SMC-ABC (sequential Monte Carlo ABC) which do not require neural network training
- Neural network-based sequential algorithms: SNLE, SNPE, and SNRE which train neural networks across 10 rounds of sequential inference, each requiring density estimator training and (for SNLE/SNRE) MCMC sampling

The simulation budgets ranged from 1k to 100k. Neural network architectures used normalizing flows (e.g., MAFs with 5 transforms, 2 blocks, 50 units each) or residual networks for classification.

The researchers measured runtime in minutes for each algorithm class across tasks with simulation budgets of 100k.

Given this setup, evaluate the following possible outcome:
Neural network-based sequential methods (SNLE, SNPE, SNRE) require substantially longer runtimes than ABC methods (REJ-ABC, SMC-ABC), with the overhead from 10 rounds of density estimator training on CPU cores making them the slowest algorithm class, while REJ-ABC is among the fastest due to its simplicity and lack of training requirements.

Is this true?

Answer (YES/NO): YES